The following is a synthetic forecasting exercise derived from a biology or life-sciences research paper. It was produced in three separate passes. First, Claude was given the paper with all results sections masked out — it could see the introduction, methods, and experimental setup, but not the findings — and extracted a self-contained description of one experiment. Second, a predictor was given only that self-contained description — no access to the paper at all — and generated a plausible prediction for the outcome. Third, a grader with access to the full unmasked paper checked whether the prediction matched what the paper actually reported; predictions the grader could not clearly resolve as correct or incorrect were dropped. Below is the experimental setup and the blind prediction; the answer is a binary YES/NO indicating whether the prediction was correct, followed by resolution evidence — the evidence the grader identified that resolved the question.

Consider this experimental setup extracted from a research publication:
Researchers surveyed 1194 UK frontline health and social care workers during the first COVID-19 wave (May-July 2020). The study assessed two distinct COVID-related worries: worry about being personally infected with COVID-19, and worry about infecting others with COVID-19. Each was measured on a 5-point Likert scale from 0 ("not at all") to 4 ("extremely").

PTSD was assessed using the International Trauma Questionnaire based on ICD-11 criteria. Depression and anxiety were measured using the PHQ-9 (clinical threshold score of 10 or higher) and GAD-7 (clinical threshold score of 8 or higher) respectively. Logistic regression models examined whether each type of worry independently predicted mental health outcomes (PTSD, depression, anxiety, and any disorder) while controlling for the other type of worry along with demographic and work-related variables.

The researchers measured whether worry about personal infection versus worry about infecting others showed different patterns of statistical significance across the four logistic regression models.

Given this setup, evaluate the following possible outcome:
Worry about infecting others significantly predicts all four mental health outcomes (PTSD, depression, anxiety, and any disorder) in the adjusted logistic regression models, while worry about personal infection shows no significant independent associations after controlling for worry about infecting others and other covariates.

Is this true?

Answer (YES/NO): NO